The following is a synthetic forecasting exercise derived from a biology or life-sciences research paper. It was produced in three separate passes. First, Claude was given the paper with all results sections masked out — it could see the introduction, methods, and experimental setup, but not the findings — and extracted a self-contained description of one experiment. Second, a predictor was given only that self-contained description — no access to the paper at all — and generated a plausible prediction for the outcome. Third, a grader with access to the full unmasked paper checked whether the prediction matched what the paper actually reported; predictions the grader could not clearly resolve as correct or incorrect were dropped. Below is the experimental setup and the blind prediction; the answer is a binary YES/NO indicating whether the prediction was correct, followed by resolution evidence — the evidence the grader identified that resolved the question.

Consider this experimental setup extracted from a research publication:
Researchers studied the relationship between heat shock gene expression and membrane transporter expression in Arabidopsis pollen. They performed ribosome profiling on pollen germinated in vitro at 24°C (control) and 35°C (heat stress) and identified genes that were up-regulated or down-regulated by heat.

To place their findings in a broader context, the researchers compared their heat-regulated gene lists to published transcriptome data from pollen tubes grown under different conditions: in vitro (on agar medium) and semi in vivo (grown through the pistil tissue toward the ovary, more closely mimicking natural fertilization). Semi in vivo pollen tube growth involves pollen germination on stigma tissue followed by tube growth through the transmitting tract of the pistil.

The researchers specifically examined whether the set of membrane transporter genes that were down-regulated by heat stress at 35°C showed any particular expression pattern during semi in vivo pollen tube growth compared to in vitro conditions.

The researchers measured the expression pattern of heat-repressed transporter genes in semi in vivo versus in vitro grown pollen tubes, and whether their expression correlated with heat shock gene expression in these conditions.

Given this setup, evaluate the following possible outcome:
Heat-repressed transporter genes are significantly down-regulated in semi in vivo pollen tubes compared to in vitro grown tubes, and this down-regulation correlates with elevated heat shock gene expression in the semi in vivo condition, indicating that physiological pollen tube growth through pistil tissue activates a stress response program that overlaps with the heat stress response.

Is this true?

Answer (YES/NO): NO